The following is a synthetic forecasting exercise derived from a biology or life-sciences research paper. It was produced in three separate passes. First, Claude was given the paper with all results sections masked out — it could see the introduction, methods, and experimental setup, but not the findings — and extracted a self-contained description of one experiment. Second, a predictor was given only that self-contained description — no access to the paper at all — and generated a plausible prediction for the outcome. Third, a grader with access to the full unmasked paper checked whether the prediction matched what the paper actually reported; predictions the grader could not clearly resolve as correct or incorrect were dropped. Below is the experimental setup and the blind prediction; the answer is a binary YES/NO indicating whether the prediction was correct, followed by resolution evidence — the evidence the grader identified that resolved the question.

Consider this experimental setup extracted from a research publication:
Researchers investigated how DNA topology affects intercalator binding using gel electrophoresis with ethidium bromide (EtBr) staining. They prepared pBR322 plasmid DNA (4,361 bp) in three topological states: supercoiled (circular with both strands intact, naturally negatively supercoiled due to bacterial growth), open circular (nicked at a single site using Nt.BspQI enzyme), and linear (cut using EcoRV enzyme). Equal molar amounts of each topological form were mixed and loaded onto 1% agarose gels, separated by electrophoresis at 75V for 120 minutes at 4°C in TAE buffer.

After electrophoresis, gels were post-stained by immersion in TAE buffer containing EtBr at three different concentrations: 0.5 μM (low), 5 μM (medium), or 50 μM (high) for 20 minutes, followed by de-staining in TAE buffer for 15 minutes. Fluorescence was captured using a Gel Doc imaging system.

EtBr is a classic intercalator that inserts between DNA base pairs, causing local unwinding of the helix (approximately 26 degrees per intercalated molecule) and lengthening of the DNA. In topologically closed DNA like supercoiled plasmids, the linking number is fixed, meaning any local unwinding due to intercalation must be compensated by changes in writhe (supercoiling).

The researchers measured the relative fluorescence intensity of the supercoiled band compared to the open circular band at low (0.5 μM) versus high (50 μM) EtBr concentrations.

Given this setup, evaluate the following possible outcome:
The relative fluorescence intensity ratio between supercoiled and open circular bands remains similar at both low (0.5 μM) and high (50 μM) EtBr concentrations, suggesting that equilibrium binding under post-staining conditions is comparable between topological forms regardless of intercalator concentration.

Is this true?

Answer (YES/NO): NO